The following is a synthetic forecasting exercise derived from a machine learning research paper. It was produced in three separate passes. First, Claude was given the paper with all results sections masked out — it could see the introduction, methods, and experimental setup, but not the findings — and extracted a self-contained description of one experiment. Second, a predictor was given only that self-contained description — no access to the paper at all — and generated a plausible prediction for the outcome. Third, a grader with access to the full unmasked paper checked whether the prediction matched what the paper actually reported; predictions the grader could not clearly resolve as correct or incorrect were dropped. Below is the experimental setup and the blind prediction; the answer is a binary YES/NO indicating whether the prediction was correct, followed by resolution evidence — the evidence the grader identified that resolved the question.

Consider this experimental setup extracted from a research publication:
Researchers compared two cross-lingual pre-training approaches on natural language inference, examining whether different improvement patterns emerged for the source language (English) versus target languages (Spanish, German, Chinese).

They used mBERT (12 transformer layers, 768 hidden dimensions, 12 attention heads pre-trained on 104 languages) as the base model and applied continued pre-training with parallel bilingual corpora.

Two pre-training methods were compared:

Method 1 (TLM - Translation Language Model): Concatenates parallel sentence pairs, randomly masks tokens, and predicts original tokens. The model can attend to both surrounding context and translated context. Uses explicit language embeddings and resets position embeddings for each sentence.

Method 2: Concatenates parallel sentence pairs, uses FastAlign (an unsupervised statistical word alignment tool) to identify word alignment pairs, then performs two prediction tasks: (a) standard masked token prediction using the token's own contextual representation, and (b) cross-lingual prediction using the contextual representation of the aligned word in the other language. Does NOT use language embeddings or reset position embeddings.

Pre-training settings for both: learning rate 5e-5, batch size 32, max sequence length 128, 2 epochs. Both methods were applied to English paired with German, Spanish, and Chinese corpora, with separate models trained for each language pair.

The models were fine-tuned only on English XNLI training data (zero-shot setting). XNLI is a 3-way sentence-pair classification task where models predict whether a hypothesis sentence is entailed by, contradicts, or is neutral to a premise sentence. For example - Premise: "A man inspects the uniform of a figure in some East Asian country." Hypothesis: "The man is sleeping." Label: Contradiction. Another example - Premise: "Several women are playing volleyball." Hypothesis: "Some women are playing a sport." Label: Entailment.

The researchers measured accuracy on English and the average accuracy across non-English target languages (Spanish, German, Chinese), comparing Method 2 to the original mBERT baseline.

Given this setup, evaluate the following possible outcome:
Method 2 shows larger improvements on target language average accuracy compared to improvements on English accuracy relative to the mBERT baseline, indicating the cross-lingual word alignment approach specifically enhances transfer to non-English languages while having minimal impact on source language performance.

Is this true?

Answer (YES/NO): YES